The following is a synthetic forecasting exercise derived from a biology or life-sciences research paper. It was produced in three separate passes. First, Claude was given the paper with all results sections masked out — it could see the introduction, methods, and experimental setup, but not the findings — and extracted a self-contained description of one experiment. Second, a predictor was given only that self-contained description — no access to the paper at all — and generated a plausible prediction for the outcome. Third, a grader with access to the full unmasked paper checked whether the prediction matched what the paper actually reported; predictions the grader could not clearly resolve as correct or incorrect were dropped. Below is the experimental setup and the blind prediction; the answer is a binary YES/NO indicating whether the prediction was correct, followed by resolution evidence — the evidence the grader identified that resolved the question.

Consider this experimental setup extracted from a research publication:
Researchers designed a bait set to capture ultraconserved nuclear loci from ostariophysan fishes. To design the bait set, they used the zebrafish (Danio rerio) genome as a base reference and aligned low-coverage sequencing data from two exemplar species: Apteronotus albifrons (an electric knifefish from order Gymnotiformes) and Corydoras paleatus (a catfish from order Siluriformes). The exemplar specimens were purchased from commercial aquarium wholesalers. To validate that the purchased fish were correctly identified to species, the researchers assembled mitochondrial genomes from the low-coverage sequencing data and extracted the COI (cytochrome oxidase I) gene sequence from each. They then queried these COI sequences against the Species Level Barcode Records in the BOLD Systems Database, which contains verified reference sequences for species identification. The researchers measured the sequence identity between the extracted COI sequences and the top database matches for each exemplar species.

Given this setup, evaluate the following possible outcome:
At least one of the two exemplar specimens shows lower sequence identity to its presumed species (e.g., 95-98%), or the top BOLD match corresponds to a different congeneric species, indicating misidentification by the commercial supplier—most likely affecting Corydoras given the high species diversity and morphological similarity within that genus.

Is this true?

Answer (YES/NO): NO